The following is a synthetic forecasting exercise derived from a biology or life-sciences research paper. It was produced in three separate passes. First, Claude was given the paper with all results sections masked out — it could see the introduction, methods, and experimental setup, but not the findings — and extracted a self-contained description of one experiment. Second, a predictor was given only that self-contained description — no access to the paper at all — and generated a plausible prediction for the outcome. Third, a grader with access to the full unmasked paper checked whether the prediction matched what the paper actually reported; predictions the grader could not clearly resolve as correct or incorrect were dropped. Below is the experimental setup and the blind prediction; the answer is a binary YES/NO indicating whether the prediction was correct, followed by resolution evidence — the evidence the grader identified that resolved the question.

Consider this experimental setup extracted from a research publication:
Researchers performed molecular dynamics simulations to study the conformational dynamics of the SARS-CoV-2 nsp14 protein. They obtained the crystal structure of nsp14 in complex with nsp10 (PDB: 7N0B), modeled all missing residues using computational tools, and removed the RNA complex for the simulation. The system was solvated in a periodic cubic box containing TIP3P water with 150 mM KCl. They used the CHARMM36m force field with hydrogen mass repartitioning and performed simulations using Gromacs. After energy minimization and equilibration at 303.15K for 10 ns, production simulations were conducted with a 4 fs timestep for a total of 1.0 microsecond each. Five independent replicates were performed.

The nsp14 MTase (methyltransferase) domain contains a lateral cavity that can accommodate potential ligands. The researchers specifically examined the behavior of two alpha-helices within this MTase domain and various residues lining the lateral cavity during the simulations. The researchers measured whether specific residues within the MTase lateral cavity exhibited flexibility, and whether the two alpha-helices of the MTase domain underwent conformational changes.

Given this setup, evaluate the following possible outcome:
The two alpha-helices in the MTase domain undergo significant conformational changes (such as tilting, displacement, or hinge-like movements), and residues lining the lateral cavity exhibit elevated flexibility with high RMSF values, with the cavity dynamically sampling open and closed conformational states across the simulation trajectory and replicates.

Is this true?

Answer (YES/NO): NO